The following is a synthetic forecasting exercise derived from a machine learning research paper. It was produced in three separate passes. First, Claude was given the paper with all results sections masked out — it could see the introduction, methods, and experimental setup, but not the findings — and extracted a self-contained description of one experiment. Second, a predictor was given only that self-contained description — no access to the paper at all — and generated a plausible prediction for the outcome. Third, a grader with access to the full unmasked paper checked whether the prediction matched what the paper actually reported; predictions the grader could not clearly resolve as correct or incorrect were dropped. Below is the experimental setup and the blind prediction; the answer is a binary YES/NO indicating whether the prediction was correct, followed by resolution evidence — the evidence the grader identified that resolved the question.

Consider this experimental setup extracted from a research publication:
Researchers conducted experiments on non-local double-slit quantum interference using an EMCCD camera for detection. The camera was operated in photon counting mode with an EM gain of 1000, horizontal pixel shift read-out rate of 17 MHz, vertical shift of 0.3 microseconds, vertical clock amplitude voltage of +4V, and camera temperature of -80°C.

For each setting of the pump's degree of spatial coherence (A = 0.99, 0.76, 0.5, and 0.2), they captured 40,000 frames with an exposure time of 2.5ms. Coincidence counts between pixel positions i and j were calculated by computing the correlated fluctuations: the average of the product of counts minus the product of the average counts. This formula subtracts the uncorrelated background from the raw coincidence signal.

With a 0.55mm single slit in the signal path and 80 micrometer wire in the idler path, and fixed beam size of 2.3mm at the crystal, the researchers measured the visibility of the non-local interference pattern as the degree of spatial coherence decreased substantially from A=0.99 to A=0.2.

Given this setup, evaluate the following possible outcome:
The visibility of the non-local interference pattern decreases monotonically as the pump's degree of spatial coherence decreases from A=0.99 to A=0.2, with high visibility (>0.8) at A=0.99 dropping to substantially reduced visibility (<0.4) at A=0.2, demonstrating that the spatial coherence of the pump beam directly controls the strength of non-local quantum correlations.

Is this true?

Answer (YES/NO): NO